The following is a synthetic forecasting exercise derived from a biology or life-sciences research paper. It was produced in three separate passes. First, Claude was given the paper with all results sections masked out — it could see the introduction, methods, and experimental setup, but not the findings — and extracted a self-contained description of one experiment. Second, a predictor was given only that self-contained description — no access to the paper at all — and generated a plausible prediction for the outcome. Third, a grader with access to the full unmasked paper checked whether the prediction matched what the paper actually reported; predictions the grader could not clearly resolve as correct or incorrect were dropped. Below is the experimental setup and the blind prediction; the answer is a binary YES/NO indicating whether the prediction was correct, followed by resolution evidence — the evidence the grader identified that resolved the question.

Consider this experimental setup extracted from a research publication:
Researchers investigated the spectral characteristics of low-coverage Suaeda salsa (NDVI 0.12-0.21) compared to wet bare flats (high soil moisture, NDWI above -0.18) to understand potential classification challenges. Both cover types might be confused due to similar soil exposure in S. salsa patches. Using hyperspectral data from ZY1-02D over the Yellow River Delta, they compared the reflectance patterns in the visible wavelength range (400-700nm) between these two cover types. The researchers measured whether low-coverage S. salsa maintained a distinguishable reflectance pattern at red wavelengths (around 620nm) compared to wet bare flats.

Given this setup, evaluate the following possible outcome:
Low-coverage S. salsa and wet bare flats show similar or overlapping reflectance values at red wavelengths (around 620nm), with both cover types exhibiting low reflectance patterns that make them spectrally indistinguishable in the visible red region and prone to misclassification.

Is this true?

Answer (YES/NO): NO